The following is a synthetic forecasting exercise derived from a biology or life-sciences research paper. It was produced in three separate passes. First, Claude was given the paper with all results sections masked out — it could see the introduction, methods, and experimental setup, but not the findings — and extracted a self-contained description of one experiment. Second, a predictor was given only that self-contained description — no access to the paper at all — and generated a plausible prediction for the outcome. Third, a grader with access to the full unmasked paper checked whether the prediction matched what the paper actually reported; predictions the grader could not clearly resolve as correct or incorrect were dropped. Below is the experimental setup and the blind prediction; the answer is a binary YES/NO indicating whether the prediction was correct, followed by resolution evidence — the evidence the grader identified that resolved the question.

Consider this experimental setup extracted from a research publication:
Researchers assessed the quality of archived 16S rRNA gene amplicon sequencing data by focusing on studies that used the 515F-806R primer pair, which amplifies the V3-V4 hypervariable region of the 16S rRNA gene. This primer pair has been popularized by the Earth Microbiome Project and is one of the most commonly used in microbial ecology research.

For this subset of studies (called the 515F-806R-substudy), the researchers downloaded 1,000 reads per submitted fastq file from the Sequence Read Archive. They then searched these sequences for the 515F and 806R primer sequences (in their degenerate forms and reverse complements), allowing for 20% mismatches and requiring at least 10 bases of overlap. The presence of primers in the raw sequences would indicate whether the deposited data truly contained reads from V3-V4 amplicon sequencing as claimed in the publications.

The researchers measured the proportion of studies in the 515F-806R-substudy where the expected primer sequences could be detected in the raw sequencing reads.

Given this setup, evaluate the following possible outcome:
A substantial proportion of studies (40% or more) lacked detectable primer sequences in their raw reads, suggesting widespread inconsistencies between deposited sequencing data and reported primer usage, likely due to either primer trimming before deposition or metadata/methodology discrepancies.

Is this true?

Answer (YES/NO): YES